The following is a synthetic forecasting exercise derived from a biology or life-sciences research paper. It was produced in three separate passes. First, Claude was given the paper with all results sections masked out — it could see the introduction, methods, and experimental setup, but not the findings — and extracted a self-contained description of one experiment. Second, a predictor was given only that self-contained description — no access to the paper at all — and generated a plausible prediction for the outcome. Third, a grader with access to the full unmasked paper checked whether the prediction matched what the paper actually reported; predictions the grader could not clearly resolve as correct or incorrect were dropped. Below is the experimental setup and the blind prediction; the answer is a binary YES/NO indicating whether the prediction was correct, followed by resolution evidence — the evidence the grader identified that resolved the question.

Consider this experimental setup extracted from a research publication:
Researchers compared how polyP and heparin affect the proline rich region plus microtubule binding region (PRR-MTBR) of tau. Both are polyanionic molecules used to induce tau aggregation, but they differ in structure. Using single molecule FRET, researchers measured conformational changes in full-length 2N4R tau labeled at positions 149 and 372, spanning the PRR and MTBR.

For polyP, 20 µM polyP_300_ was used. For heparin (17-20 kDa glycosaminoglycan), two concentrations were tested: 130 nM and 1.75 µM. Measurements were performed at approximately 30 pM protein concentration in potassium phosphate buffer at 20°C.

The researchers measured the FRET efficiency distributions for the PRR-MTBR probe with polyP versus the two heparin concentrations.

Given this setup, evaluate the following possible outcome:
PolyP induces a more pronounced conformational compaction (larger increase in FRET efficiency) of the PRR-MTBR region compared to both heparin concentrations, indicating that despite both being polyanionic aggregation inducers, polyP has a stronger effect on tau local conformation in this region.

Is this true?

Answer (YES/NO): YES